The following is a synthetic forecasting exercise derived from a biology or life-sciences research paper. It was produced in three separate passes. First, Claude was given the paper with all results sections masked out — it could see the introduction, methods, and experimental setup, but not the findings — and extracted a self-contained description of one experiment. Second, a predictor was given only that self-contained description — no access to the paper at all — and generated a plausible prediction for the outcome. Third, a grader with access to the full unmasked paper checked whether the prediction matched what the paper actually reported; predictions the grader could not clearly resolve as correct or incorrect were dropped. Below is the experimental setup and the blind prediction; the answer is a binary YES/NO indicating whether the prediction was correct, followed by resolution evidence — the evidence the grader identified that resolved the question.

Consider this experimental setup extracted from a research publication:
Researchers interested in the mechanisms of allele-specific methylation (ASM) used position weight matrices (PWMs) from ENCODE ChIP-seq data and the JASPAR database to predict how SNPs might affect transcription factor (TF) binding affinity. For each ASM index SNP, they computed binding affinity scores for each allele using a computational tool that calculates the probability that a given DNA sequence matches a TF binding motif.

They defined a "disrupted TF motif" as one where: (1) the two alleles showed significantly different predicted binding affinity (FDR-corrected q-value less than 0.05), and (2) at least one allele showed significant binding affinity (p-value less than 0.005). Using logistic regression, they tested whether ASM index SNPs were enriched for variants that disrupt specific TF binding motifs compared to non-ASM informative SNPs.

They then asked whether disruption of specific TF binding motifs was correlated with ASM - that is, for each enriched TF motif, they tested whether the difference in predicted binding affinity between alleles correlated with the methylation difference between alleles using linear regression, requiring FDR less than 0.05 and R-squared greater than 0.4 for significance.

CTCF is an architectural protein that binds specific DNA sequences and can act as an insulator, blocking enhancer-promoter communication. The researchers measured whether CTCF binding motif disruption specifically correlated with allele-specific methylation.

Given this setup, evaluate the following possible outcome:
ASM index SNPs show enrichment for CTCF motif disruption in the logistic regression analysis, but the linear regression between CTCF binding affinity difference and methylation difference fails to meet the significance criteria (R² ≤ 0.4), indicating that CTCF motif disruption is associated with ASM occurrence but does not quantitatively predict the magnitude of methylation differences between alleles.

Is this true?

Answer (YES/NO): NO